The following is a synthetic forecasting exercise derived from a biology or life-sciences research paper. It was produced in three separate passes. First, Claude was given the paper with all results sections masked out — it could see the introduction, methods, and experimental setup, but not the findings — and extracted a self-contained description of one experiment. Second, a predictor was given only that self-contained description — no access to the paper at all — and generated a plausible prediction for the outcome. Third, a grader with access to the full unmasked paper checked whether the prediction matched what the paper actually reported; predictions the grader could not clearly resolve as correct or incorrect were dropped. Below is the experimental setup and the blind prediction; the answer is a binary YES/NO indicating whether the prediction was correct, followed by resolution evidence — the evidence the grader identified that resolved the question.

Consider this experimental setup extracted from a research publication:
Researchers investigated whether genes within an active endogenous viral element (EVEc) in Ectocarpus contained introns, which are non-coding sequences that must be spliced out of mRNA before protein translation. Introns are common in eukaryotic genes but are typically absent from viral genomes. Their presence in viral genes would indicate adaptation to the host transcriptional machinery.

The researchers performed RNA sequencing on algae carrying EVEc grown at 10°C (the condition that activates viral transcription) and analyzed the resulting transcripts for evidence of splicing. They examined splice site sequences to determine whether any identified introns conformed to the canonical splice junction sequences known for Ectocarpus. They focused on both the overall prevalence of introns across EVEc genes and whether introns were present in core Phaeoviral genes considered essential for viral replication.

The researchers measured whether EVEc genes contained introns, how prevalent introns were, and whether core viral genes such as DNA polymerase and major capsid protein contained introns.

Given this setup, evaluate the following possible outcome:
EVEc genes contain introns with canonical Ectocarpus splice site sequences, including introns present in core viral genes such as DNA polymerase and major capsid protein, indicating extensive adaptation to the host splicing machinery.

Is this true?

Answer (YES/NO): NO